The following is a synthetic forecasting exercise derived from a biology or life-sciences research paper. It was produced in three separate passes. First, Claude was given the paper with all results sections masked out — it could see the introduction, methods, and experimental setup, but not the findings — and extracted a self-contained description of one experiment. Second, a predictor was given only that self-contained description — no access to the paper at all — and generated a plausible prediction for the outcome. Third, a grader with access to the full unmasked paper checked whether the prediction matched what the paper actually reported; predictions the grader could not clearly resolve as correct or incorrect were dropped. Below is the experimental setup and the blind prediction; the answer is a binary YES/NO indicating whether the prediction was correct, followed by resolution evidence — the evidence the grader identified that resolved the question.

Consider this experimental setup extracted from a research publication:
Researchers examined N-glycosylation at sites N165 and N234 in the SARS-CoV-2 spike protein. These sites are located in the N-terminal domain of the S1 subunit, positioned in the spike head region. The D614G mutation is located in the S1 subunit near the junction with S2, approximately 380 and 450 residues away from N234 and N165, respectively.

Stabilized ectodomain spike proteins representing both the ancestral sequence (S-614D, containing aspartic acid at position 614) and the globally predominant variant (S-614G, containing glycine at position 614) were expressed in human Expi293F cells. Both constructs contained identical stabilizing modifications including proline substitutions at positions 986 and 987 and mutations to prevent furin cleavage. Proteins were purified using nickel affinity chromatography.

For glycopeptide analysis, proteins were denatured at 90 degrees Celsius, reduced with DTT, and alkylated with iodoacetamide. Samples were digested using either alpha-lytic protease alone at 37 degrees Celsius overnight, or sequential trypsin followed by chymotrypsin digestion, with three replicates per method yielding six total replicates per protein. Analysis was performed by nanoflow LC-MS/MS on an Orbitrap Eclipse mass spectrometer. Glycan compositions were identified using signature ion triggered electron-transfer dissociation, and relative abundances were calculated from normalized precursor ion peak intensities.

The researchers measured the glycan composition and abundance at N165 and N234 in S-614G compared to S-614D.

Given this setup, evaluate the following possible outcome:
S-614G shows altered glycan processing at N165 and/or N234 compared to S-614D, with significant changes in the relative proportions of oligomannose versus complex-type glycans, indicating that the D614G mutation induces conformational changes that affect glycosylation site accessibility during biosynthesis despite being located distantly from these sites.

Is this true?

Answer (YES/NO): YES